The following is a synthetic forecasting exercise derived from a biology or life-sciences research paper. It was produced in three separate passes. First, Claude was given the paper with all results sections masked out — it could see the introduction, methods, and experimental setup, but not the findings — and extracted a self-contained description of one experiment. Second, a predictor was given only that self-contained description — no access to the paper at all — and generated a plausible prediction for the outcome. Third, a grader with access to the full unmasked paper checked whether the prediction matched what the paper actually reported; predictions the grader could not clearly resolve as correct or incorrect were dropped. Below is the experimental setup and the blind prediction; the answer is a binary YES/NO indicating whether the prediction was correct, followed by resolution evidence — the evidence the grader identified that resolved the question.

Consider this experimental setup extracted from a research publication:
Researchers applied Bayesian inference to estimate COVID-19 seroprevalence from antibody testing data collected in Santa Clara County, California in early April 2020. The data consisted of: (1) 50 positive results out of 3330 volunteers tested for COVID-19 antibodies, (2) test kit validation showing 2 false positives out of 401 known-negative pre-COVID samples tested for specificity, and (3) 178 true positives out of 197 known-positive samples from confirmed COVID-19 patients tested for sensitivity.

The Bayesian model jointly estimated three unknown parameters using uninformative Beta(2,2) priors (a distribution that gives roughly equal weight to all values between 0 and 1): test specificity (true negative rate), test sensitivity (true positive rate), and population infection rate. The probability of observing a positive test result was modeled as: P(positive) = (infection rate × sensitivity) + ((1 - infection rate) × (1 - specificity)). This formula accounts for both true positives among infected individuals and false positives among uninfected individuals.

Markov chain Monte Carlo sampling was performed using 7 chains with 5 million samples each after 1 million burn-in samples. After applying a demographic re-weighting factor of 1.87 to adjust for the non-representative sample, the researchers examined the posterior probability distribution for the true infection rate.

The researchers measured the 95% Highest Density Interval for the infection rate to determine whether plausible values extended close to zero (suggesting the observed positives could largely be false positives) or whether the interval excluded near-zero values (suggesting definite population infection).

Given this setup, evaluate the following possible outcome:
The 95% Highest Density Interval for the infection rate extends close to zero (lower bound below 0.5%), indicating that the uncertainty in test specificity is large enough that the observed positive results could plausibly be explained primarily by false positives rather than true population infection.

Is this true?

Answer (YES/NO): YES